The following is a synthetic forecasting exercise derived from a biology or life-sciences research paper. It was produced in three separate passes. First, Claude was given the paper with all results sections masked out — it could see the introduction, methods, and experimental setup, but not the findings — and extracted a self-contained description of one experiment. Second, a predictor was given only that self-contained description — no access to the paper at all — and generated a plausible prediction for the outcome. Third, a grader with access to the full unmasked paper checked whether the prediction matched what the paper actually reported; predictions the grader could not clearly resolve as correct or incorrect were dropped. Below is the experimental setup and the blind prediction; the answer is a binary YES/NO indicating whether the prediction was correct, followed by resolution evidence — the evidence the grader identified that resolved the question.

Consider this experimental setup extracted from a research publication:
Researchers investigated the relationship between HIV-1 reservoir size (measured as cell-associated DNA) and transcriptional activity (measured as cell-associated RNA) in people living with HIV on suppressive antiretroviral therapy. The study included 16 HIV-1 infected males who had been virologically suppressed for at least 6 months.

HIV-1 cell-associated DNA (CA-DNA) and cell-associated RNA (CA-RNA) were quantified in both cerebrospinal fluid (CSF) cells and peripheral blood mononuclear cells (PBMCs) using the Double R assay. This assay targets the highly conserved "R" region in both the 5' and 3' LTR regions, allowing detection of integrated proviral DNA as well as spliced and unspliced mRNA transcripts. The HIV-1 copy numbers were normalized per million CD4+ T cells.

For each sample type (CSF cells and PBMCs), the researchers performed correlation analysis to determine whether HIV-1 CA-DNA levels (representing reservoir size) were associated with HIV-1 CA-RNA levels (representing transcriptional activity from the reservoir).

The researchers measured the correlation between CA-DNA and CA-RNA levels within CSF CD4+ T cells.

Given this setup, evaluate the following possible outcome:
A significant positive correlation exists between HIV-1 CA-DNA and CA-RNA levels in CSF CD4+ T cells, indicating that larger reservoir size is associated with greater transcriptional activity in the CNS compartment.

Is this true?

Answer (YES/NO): YES